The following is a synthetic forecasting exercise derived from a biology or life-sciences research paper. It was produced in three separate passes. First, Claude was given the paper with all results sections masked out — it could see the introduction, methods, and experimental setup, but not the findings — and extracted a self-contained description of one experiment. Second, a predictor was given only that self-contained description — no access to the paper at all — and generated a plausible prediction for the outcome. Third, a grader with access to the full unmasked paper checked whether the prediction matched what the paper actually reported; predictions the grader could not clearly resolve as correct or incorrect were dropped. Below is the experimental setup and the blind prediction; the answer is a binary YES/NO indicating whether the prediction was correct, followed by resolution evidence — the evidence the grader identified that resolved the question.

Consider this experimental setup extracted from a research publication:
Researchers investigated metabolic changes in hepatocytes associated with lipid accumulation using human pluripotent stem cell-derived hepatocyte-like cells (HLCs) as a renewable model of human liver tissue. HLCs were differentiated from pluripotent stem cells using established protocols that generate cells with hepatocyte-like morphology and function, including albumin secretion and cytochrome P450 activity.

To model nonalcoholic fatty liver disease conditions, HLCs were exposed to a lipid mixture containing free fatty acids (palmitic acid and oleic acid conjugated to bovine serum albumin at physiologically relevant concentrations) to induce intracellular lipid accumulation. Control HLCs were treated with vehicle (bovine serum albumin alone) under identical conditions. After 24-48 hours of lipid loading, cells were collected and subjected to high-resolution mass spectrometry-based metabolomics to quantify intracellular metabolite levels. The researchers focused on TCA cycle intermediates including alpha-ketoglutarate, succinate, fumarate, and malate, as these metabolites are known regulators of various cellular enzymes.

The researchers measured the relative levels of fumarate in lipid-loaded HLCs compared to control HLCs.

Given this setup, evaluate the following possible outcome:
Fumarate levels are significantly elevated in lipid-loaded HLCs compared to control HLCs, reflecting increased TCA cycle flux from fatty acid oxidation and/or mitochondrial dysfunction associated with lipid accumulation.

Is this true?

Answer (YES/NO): YES